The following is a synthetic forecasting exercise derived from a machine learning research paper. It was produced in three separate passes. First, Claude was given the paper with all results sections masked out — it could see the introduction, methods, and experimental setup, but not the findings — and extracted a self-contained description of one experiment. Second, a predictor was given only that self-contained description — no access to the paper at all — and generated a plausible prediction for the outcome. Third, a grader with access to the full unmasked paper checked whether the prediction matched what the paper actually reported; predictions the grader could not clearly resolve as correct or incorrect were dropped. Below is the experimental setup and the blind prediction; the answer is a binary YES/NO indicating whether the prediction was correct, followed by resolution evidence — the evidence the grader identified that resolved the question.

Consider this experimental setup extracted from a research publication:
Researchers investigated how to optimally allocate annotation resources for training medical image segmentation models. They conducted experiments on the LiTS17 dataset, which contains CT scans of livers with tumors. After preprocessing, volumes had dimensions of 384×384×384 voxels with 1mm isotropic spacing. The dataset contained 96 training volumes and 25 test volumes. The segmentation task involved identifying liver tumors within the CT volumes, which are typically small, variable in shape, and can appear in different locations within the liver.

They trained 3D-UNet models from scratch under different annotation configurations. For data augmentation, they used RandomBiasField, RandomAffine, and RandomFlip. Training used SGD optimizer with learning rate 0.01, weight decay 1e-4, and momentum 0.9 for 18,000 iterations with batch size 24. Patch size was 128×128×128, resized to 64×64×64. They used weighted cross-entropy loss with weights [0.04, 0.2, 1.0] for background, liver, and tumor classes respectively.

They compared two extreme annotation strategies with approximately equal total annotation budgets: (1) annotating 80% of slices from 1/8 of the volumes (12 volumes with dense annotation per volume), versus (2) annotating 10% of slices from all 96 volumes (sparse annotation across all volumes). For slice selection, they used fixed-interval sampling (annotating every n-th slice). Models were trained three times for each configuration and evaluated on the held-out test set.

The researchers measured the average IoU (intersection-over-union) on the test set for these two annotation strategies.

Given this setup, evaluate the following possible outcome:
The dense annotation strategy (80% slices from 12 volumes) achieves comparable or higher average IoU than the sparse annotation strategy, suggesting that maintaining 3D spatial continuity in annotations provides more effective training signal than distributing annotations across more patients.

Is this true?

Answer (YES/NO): NO